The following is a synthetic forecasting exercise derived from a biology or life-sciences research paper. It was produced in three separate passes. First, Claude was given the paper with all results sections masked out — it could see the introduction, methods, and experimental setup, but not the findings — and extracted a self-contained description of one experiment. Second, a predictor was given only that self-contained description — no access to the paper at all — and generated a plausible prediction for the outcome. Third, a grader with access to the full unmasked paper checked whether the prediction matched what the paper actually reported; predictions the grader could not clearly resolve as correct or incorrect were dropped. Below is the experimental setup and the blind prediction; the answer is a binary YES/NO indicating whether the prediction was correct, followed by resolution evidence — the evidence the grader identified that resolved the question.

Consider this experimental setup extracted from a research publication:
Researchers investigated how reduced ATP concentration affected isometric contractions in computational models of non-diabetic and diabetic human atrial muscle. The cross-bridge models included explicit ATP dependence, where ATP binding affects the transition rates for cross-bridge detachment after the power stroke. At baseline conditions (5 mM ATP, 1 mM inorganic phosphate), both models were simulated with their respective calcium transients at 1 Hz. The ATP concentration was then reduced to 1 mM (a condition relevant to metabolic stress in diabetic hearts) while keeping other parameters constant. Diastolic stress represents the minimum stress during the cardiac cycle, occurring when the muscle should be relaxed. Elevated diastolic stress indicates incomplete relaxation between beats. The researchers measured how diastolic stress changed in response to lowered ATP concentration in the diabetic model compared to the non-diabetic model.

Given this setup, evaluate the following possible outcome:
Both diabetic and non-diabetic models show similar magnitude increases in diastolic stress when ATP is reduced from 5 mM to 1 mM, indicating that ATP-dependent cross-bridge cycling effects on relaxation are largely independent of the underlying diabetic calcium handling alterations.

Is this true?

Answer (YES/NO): NO